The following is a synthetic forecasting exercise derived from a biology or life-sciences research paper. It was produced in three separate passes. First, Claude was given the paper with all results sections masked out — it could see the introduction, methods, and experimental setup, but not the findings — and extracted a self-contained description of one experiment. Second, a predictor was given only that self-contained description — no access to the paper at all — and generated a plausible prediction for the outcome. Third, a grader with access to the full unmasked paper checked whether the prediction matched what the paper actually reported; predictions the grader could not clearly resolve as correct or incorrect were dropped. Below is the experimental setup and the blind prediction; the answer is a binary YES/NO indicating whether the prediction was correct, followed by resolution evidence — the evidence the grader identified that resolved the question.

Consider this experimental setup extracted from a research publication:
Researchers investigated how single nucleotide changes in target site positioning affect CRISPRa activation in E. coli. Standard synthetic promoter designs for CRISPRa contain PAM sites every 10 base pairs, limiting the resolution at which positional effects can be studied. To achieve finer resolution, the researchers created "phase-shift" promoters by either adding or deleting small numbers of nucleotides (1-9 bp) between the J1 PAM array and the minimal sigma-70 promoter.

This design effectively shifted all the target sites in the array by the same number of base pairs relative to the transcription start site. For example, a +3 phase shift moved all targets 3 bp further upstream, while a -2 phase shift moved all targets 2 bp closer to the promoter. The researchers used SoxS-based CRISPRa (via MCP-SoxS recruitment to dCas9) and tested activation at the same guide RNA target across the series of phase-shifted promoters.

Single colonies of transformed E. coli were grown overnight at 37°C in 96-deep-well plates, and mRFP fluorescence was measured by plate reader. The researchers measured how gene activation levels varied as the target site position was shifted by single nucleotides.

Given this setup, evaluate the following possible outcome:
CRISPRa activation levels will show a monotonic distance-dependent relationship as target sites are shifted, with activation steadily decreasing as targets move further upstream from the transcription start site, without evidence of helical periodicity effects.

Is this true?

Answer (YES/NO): NO